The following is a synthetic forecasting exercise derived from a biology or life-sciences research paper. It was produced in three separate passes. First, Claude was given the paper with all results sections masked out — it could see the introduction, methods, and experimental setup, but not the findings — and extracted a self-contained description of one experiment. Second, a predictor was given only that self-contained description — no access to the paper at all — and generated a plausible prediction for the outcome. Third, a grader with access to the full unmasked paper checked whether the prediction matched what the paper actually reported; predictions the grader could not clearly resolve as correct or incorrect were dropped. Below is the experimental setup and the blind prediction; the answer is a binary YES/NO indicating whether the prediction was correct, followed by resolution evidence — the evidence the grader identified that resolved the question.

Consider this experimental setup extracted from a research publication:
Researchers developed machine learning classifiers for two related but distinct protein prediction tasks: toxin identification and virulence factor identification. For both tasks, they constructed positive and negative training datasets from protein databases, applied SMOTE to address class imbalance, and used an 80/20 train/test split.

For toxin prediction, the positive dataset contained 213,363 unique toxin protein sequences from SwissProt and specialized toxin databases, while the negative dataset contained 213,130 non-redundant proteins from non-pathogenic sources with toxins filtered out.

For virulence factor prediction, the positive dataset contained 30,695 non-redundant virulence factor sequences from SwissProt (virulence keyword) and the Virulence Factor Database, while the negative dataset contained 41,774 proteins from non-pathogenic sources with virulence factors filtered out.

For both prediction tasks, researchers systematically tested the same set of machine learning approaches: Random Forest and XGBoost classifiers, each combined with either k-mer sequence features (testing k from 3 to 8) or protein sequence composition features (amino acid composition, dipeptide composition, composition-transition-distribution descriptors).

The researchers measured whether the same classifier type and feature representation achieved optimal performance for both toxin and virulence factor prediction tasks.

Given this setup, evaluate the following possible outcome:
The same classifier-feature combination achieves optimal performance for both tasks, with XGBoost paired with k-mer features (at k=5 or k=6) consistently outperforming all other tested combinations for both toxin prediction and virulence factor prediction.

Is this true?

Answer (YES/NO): NO